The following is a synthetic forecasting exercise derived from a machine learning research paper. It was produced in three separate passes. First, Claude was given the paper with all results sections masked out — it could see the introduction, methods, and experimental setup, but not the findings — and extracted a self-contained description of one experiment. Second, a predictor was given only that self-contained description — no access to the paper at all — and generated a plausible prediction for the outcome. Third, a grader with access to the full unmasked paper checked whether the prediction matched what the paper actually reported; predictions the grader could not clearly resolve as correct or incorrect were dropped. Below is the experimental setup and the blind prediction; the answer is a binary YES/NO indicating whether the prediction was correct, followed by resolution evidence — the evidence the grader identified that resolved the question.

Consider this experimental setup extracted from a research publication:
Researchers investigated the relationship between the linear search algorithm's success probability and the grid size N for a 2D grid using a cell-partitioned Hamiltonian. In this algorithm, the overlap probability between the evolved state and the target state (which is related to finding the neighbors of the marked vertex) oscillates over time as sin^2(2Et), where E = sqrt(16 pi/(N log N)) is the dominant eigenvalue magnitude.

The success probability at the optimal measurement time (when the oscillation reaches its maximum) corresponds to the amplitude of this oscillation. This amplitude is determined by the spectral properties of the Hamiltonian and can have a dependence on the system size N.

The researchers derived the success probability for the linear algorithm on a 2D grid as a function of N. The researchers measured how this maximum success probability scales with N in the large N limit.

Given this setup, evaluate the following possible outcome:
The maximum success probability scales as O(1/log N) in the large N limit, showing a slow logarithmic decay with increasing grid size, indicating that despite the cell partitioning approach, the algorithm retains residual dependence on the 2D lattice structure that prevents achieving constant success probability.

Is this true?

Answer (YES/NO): YES